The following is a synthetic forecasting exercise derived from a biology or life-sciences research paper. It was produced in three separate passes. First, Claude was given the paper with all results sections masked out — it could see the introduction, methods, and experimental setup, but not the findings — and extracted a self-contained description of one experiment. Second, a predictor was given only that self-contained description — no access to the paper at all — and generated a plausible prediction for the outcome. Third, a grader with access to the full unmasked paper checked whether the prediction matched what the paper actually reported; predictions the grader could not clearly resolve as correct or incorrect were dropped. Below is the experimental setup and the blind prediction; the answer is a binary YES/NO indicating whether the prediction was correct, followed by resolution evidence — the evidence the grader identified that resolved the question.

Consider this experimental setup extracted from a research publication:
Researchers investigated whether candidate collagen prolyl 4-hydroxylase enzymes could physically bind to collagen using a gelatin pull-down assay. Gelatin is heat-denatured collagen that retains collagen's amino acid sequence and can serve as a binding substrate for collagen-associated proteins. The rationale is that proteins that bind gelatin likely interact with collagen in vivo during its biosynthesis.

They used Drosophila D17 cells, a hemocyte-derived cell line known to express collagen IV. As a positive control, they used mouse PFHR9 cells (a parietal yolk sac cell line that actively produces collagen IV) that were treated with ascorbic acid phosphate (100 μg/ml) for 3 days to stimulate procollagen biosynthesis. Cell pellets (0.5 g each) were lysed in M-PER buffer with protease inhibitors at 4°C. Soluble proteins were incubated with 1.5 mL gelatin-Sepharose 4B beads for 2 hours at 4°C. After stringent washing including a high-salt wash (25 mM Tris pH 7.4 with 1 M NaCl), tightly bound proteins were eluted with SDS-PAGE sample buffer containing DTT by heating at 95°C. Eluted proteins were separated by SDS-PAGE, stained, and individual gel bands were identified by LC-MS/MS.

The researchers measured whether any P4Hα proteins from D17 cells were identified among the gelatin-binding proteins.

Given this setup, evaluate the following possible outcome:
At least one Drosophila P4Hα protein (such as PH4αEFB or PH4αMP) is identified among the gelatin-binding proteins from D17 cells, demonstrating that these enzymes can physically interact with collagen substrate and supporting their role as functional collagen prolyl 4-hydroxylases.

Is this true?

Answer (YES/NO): YES